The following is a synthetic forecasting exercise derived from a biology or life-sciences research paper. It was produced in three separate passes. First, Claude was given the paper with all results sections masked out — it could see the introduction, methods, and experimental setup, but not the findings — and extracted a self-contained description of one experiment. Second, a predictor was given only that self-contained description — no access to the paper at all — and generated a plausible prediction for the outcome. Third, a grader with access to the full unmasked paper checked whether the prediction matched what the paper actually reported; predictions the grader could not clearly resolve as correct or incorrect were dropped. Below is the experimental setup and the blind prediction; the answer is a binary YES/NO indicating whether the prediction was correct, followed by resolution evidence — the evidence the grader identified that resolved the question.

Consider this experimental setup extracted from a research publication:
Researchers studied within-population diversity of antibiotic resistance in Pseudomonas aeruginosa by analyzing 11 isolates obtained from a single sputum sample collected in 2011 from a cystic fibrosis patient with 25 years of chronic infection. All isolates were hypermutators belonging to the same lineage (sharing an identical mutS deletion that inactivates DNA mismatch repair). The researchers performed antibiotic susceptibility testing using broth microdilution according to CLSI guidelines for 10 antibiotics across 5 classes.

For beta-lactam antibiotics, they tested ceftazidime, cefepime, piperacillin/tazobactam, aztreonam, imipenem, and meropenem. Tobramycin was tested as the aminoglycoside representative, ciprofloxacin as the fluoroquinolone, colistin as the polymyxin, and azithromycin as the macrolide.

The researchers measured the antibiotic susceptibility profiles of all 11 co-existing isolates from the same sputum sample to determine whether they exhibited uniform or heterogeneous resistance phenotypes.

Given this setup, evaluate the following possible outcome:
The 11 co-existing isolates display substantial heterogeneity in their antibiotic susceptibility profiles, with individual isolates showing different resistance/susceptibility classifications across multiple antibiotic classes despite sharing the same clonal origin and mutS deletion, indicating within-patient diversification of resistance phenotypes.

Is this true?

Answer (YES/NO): NO